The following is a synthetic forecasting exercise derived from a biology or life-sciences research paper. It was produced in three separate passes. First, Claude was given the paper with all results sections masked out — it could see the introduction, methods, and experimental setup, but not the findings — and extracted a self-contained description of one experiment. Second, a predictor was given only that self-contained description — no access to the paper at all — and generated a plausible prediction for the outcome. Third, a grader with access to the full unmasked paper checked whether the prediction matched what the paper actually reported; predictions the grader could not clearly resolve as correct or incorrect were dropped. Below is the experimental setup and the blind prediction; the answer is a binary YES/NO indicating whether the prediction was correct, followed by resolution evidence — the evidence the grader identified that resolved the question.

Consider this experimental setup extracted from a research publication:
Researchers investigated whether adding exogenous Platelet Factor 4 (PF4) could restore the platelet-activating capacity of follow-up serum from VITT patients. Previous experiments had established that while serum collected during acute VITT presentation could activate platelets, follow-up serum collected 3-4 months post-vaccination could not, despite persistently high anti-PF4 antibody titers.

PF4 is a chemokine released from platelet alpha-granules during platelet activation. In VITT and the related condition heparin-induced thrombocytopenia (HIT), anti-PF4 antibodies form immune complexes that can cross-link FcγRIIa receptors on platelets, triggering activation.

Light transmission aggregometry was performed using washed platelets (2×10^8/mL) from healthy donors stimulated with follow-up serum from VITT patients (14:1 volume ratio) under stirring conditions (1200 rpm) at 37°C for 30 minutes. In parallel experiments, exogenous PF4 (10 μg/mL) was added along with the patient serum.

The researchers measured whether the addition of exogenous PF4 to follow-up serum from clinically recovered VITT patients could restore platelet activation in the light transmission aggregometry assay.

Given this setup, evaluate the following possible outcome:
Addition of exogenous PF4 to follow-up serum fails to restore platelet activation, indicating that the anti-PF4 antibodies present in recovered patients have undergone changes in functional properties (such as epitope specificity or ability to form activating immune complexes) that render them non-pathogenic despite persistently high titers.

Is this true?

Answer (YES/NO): NO